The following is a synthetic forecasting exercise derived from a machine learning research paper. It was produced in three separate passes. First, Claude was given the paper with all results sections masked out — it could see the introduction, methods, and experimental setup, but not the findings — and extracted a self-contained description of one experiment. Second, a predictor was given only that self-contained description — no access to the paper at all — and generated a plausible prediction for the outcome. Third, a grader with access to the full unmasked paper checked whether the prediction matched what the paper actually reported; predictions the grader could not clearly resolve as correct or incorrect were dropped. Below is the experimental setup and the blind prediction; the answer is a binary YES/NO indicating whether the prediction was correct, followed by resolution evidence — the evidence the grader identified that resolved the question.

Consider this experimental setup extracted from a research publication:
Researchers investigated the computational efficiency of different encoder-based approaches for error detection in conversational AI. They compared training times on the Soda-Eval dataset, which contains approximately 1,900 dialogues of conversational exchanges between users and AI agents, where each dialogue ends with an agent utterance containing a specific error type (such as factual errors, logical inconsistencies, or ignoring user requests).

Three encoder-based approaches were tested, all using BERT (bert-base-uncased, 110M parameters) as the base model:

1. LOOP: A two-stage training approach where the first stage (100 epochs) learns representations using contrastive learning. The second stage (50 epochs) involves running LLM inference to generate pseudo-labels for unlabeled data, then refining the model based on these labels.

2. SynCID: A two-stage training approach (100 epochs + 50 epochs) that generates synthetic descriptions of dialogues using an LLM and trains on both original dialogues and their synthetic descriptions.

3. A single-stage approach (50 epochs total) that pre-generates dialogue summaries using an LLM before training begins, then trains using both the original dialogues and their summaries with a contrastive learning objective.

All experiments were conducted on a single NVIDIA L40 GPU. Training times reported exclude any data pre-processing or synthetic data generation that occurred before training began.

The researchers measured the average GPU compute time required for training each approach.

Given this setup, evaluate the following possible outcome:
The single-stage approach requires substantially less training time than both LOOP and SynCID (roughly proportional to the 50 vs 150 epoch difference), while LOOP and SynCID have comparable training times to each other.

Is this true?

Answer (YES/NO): NO